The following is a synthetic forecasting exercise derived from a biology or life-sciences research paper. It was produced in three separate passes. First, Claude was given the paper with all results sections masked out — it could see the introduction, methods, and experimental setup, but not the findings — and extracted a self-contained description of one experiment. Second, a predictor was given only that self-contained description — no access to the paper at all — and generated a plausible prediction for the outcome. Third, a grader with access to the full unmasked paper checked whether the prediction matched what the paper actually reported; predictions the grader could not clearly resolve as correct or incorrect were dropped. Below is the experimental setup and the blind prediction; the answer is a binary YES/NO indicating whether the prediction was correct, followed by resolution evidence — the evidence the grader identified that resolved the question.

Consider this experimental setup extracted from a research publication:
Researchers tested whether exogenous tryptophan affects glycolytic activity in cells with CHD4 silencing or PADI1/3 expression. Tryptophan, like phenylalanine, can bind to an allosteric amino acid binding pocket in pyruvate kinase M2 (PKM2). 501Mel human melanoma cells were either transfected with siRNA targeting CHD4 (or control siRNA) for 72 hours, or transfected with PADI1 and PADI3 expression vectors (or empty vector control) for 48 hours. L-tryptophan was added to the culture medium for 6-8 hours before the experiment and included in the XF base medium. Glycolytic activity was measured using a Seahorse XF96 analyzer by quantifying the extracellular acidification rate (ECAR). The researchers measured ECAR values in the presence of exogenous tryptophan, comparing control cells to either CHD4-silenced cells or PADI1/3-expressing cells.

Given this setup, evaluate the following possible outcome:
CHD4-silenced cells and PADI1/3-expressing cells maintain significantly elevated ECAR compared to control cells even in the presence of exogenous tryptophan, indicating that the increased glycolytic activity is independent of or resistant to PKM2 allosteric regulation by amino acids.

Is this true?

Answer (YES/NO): NO